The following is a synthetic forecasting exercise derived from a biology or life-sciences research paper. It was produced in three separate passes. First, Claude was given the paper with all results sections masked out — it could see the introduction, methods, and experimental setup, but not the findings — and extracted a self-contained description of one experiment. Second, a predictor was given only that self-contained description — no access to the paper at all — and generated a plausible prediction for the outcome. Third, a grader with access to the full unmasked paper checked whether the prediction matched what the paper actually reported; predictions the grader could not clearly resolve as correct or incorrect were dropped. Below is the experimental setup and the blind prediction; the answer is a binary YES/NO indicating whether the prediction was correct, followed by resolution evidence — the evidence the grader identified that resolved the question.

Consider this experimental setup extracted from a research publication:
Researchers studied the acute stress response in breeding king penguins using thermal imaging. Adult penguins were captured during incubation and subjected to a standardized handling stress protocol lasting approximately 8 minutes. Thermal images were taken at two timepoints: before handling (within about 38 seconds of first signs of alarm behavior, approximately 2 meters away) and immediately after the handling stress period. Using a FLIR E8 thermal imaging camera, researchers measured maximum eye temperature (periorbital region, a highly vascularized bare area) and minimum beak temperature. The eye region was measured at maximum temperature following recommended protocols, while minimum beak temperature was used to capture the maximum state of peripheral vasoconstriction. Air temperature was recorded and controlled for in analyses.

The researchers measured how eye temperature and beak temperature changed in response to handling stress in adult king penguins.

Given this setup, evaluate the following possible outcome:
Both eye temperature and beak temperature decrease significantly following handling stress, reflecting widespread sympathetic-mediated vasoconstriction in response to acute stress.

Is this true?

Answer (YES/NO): NO